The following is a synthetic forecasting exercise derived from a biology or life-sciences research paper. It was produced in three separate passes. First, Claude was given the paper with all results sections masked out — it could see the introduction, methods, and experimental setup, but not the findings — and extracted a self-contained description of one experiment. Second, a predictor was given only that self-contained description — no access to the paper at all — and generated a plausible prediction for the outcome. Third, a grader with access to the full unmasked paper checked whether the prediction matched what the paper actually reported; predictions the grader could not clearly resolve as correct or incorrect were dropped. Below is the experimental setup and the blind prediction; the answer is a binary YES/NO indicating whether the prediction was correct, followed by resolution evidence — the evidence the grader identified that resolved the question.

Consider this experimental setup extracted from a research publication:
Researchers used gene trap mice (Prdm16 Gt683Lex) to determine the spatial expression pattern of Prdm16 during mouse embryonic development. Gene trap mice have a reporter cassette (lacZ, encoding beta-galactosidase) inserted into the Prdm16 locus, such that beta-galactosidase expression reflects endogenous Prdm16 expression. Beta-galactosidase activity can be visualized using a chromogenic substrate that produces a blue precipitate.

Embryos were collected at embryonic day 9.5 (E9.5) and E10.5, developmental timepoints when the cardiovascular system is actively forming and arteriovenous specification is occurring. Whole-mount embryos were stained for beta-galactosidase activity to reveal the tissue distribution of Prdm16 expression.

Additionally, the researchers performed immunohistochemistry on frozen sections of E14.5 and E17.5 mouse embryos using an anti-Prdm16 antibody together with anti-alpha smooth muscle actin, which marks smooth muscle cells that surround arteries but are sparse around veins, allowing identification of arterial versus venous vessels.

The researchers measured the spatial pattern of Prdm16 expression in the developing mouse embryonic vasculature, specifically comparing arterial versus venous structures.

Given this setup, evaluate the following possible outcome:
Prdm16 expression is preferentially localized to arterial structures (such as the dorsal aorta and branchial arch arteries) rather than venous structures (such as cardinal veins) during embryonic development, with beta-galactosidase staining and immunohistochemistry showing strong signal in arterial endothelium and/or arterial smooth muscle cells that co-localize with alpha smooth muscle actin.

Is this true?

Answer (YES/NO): YES